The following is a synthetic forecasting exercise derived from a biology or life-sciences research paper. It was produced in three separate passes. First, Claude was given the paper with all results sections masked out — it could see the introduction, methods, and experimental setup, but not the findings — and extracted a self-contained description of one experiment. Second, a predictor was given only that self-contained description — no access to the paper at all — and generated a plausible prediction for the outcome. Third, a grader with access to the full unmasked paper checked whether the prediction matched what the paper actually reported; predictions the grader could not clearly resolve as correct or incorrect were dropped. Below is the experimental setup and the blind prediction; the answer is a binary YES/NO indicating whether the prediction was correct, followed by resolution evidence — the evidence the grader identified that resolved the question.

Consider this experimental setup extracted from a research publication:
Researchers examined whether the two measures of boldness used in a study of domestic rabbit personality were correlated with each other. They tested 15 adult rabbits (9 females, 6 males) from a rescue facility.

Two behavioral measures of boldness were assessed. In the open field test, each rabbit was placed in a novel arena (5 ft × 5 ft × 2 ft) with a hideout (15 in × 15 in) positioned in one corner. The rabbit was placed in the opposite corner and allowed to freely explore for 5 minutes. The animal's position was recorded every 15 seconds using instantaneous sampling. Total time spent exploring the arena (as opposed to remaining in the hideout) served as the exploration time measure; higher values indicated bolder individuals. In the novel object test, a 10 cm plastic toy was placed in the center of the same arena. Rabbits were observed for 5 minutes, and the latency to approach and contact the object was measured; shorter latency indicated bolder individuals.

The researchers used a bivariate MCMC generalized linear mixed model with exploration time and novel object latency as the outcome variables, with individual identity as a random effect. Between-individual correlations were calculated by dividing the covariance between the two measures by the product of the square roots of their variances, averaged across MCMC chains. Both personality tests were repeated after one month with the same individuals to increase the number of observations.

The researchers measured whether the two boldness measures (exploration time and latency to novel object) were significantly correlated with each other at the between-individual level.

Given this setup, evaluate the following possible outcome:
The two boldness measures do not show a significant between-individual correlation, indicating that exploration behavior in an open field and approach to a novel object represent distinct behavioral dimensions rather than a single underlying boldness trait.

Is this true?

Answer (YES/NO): YES